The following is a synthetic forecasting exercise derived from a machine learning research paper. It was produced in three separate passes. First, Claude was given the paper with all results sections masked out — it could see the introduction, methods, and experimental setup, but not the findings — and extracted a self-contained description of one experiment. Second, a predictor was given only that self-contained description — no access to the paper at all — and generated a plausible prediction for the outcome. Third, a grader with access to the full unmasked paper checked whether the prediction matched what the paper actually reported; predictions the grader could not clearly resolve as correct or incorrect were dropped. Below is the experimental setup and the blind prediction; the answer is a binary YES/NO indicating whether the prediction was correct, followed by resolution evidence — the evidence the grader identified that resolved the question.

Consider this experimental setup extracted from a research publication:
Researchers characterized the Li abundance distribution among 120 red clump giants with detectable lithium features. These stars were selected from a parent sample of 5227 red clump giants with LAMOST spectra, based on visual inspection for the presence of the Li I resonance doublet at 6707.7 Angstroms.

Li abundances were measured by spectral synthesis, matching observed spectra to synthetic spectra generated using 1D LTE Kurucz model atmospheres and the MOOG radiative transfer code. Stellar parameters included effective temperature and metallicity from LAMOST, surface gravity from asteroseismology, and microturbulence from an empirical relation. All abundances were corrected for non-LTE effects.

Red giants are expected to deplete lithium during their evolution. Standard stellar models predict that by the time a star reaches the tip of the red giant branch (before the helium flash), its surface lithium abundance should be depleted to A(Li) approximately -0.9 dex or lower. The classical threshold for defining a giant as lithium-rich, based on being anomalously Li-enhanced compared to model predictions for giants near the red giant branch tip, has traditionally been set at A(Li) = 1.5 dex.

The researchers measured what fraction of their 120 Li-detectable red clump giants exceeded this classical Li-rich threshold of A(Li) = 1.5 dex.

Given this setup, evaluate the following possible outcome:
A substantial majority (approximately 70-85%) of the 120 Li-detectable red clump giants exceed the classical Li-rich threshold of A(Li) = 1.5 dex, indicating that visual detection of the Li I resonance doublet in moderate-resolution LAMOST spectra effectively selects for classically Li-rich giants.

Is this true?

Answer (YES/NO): NO